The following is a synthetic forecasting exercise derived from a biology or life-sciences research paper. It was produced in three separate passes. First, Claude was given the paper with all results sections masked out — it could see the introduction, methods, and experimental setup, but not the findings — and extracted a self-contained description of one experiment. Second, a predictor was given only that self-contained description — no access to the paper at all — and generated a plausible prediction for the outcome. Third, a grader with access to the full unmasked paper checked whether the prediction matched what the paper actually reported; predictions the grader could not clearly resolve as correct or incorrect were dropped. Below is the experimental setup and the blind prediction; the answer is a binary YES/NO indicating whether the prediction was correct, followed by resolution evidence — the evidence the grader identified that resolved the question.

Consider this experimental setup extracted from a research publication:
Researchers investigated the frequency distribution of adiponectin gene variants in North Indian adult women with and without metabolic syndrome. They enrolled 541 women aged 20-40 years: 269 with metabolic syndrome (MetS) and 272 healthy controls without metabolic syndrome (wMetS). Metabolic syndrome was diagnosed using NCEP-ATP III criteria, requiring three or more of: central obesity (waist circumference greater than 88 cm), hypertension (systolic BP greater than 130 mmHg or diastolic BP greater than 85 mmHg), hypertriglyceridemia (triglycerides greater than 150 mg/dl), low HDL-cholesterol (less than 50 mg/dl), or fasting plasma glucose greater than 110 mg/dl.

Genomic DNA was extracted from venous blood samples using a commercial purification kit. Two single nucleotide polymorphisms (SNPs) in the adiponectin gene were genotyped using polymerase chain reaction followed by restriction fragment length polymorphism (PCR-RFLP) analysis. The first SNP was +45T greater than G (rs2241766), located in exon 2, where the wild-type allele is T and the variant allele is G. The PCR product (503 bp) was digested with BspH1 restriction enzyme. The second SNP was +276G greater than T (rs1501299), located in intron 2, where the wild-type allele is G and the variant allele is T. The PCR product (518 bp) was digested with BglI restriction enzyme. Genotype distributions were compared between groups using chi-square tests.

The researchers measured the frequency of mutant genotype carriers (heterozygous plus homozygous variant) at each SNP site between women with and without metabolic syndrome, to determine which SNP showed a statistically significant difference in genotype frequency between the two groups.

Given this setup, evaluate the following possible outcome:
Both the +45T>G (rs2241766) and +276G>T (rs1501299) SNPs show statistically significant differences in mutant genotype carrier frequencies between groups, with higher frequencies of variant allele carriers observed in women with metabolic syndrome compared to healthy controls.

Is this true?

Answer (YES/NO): NO